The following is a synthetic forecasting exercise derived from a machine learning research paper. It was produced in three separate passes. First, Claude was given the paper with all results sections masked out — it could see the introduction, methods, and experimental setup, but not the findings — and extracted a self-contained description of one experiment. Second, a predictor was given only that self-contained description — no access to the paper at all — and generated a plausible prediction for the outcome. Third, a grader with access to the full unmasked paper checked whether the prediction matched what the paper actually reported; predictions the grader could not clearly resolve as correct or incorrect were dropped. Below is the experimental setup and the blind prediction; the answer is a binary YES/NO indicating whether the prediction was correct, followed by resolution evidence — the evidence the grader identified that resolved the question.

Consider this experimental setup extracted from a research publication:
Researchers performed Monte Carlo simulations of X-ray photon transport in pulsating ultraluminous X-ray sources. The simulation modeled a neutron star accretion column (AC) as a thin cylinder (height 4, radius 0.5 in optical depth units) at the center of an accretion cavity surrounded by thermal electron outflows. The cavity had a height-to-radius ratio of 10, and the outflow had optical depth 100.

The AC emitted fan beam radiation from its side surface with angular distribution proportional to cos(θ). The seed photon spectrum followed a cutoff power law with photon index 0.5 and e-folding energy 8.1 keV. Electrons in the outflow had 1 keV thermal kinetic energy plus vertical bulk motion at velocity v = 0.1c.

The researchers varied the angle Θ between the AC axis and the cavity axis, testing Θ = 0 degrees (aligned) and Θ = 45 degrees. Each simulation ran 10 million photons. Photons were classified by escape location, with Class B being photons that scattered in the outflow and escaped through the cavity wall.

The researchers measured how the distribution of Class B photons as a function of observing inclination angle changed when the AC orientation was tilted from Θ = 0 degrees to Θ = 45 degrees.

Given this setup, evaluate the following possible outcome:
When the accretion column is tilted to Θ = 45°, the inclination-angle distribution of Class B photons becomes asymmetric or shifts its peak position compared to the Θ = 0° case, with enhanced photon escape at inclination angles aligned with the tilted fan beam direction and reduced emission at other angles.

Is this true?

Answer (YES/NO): NO